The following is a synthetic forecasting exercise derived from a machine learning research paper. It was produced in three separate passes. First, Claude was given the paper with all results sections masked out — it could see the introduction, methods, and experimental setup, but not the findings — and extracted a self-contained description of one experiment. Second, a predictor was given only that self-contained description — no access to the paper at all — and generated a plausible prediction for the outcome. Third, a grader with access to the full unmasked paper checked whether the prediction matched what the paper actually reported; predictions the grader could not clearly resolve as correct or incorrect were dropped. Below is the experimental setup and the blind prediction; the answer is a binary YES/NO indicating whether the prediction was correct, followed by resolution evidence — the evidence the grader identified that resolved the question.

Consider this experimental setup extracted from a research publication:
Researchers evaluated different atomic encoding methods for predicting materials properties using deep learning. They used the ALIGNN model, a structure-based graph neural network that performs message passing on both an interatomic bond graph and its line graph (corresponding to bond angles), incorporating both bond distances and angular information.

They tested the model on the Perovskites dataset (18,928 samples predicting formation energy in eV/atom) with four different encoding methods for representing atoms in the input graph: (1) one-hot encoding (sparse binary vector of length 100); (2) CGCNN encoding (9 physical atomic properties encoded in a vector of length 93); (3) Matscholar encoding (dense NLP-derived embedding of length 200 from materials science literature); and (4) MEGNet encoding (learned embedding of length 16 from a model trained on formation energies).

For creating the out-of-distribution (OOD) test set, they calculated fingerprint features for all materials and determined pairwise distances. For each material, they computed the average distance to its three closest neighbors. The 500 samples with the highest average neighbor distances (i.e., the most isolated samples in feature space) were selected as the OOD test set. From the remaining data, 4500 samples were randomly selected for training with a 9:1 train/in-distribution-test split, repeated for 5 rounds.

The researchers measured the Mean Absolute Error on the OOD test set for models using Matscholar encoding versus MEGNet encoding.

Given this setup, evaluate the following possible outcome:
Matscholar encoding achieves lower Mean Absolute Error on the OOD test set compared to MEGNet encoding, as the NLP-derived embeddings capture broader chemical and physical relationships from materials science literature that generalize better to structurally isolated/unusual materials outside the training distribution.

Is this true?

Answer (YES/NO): YES